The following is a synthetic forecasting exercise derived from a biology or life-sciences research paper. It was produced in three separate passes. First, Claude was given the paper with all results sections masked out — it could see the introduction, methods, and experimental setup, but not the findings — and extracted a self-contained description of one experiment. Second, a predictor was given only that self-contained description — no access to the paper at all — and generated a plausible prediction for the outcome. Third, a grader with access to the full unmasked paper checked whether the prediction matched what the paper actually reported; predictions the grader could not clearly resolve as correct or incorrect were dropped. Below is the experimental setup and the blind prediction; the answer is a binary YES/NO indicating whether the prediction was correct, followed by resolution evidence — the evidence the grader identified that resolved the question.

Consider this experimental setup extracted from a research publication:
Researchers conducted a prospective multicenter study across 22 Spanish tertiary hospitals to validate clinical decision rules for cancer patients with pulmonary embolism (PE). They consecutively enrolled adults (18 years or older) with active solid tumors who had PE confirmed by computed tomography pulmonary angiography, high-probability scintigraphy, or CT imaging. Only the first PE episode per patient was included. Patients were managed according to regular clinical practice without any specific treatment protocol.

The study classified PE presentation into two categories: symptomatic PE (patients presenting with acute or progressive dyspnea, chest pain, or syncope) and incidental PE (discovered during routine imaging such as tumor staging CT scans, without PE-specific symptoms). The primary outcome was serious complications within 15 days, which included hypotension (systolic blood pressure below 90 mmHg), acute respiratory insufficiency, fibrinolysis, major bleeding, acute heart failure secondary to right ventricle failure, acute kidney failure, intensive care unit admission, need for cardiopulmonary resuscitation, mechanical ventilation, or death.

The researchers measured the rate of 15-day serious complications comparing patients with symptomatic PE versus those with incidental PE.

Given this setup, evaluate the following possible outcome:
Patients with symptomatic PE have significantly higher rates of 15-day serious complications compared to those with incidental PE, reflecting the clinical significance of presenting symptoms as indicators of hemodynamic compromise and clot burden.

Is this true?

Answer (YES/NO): YES